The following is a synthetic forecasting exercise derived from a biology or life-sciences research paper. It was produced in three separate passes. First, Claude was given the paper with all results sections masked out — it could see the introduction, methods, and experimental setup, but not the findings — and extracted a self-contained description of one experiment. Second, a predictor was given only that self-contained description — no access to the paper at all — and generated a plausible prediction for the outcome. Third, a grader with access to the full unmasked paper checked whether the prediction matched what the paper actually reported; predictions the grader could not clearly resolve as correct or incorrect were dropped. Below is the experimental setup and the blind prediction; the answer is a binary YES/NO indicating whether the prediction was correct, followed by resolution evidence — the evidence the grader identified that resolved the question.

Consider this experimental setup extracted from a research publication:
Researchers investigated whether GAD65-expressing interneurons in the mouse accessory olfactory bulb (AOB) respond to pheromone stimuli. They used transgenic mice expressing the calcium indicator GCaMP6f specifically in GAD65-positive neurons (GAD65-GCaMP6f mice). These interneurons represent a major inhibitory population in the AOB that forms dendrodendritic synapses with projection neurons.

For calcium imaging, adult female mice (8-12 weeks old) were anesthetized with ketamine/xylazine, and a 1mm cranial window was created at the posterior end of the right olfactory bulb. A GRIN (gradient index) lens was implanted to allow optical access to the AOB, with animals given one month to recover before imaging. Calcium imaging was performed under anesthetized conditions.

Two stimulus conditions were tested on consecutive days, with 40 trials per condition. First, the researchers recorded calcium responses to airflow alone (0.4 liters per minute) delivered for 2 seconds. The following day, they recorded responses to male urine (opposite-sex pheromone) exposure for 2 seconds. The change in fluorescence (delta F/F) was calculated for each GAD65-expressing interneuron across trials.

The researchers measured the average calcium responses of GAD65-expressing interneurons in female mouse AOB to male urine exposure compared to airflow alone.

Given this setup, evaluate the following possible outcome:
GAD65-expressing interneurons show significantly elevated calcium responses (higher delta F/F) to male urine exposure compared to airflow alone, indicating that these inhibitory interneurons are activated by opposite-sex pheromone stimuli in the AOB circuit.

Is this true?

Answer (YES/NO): YES